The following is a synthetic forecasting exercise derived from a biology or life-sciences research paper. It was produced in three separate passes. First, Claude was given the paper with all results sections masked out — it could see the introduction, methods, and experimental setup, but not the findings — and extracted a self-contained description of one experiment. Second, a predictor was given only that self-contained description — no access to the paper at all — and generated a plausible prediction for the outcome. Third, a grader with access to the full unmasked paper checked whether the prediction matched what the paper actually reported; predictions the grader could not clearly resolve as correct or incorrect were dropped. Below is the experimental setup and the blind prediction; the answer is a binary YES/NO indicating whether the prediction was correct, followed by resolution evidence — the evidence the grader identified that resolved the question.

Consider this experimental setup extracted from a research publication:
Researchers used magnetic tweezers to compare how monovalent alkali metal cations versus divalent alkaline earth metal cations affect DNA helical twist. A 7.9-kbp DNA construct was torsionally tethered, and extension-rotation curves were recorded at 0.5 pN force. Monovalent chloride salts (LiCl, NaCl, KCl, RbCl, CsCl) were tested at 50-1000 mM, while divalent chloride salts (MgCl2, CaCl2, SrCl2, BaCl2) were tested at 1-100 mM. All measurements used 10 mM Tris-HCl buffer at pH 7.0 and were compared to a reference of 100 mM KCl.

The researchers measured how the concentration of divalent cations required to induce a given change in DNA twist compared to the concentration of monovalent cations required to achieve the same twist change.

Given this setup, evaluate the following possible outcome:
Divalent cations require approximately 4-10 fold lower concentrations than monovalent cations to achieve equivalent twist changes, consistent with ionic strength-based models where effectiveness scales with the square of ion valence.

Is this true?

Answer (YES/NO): NO